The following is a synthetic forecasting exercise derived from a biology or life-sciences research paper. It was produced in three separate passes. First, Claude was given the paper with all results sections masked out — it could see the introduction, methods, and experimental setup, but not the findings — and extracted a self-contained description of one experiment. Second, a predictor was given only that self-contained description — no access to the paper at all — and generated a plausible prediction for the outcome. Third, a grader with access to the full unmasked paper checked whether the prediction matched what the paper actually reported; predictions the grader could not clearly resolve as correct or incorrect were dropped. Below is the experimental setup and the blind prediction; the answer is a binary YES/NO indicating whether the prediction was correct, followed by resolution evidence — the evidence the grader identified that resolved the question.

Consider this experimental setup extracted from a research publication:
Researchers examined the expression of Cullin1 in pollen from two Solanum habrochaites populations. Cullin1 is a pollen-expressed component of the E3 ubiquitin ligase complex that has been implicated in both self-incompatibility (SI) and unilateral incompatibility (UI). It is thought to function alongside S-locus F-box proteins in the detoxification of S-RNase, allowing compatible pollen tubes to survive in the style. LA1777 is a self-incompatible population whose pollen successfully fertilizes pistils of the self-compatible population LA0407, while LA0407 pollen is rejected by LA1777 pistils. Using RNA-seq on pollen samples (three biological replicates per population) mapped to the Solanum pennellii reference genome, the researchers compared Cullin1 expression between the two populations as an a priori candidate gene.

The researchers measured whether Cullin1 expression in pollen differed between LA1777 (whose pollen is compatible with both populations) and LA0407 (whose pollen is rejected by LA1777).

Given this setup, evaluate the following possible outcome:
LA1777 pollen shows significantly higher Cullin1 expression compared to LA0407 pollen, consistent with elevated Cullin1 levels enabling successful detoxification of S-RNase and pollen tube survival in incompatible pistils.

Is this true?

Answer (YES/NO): NO